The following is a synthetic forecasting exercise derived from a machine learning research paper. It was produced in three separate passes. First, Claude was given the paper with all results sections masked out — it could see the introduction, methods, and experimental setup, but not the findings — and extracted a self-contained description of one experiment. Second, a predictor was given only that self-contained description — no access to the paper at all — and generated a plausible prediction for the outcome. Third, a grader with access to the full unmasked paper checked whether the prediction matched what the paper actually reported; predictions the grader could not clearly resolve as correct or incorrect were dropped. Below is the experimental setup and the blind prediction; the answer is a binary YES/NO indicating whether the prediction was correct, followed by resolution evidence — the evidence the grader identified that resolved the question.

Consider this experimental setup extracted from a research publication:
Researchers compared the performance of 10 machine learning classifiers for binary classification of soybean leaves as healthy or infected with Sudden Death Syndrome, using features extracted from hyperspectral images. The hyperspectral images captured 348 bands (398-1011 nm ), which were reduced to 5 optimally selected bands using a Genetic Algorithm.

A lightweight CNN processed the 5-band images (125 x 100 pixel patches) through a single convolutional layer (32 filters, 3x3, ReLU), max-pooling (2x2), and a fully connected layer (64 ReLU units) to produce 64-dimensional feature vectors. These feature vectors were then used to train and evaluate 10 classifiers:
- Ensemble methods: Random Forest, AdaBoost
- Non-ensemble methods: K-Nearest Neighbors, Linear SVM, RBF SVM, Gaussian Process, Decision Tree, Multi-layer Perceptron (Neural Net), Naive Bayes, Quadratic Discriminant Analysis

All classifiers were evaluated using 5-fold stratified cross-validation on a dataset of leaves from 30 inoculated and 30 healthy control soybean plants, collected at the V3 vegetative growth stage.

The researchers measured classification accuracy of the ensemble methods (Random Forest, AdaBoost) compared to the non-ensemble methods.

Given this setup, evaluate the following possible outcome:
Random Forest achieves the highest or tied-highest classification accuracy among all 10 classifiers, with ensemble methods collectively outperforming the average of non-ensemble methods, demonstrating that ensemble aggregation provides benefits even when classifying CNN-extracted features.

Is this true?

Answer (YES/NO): NO